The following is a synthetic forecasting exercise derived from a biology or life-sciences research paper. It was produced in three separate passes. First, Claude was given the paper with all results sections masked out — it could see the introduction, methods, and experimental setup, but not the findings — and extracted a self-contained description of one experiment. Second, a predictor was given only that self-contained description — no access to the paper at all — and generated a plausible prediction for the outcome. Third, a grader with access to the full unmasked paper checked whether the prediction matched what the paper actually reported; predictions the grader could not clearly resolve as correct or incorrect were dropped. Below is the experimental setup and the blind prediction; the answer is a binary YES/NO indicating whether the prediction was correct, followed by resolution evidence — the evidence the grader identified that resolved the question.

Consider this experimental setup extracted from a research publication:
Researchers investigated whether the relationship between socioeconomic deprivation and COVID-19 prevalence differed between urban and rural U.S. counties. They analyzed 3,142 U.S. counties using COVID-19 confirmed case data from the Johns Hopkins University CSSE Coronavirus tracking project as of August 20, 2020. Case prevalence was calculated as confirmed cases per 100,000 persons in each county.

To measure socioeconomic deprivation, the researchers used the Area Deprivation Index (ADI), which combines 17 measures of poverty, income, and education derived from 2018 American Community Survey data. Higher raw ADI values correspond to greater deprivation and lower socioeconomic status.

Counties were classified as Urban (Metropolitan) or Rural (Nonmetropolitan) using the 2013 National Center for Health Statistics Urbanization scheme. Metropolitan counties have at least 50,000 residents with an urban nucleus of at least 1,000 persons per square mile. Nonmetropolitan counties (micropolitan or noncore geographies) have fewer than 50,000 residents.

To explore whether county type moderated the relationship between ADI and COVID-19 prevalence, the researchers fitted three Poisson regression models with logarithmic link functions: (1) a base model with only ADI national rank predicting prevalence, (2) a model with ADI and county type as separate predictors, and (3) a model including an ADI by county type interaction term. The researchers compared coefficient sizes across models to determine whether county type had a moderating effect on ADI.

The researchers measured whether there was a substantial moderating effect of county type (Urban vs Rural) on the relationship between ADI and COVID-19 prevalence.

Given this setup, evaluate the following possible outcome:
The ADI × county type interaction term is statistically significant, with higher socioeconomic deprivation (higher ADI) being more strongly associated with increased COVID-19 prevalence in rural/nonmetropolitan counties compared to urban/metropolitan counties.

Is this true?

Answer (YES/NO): NO